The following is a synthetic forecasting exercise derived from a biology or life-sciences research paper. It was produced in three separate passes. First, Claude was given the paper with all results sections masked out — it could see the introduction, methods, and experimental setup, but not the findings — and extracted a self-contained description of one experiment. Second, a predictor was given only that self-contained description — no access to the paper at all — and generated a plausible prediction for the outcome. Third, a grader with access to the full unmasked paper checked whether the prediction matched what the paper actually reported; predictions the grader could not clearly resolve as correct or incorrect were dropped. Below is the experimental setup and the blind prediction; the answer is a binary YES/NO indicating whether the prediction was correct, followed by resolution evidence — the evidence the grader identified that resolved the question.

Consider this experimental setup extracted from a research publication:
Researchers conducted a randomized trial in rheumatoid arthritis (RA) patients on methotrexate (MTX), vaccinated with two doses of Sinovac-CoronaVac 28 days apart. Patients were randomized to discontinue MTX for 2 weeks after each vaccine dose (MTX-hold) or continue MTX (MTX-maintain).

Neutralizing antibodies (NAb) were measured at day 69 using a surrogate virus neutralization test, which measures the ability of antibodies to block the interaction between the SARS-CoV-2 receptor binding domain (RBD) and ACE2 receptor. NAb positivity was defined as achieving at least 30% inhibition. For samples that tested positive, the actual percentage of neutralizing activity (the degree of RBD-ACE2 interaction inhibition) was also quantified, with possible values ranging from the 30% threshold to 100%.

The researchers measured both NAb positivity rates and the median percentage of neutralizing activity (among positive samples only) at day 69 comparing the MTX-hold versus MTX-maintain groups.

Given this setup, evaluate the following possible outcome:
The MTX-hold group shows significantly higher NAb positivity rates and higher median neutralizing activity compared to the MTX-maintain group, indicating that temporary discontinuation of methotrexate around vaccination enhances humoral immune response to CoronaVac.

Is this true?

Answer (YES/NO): NO